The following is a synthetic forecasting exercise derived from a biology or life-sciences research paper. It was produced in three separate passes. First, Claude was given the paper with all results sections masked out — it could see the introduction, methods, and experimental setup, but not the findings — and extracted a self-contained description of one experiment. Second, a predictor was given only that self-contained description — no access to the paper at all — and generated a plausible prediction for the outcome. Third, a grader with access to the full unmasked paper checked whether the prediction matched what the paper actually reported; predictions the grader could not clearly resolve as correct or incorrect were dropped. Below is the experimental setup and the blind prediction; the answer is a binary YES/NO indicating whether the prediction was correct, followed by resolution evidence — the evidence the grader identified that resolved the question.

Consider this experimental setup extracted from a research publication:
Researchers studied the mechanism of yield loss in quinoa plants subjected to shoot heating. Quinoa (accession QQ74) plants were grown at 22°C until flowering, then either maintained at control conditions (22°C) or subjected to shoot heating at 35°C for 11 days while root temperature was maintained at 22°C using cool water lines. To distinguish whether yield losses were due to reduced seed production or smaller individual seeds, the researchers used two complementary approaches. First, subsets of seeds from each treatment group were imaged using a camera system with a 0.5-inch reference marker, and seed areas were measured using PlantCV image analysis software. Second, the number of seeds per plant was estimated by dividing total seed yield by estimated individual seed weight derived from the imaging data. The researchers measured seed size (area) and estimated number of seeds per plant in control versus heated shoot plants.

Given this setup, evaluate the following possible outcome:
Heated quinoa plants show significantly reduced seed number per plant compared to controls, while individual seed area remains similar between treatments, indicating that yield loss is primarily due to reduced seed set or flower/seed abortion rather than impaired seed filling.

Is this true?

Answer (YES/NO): NO